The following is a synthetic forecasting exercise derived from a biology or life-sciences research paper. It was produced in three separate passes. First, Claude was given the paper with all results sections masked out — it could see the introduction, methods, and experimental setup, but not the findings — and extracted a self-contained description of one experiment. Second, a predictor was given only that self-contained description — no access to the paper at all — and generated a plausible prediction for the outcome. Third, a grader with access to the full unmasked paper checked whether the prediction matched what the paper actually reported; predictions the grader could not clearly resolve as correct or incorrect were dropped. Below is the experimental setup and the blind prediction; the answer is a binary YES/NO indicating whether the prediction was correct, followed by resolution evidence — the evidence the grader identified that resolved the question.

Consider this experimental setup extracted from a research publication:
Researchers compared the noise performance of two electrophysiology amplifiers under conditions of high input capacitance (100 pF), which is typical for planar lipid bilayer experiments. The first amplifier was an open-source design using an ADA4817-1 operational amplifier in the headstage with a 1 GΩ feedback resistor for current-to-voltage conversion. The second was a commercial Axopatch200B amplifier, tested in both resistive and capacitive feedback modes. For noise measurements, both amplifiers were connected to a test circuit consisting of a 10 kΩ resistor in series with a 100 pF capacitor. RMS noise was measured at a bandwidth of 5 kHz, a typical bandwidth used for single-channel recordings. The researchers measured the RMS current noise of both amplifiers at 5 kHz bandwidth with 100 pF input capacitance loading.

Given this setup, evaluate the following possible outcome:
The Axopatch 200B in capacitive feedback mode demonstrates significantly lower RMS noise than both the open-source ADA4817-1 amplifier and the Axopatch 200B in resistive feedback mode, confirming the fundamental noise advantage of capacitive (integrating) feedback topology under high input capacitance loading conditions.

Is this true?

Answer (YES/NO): NO